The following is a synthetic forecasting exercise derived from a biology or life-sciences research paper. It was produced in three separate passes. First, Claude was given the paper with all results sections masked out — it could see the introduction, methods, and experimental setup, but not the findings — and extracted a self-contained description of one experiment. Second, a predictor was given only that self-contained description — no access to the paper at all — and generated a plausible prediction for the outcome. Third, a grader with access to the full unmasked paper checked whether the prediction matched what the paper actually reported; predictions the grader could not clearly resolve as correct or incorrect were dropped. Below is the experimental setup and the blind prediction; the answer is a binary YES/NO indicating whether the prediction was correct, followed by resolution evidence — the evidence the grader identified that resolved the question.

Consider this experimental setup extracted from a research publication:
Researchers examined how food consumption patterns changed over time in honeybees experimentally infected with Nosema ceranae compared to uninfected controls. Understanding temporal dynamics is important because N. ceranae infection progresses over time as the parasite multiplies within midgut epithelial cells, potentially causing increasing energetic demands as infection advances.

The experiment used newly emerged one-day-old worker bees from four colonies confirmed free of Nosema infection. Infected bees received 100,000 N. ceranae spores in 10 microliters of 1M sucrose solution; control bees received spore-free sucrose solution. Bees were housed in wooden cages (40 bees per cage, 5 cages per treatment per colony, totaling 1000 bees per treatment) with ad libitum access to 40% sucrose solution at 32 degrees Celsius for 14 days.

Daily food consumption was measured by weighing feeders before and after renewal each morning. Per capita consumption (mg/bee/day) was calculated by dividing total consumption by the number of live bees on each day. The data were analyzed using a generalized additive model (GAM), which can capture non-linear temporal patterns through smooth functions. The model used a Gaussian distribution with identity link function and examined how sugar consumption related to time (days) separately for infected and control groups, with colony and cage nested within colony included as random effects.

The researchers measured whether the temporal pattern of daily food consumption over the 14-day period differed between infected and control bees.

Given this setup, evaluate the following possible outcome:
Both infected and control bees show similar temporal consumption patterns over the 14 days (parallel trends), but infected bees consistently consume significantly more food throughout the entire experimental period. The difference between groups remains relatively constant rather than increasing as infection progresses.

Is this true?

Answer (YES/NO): NO